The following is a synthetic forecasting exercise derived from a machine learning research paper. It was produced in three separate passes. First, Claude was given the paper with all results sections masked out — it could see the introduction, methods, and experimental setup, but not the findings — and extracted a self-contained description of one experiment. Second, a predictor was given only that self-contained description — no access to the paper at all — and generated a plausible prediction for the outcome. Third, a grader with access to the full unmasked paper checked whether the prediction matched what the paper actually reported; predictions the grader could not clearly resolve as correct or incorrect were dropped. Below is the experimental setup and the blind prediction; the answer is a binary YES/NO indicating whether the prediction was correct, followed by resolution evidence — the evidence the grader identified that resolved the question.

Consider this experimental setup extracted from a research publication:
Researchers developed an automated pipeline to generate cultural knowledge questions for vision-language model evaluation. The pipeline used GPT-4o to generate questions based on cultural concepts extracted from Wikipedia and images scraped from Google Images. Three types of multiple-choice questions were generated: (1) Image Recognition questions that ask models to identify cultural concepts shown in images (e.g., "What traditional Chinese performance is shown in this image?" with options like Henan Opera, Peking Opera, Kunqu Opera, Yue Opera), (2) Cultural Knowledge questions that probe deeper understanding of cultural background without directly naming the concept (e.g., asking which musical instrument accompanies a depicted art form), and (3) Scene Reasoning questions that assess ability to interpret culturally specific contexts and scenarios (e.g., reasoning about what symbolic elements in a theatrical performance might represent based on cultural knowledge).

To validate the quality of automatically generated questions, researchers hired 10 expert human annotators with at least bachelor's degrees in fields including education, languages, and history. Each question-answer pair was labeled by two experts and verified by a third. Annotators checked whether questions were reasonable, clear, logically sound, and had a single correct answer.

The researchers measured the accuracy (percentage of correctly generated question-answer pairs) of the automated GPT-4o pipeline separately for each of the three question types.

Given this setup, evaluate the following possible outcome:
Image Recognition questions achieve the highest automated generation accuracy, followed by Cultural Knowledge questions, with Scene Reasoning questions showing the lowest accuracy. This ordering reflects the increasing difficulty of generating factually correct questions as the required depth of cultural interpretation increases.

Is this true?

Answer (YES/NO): YES